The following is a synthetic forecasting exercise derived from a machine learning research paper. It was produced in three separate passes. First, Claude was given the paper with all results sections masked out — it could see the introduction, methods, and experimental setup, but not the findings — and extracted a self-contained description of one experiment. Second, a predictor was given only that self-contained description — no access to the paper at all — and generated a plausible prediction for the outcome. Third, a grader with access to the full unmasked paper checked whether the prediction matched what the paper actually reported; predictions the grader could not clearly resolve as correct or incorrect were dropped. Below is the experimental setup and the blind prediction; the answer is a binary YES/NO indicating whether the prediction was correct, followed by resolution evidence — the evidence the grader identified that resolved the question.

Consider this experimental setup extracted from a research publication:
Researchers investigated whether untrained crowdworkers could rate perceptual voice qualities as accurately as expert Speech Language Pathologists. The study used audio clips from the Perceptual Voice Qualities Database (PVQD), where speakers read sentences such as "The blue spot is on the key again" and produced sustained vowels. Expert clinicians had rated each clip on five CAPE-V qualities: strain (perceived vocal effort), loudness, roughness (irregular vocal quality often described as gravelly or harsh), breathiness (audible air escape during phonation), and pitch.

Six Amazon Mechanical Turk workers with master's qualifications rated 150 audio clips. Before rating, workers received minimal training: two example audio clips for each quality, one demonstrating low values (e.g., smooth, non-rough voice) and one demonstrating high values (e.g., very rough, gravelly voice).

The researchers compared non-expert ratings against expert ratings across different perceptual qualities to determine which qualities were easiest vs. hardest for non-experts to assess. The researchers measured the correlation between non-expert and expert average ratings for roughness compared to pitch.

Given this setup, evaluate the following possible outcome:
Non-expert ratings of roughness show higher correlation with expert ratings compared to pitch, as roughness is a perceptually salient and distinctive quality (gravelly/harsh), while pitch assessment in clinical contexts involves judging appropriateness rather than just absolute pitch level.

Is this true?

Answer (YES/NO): NO